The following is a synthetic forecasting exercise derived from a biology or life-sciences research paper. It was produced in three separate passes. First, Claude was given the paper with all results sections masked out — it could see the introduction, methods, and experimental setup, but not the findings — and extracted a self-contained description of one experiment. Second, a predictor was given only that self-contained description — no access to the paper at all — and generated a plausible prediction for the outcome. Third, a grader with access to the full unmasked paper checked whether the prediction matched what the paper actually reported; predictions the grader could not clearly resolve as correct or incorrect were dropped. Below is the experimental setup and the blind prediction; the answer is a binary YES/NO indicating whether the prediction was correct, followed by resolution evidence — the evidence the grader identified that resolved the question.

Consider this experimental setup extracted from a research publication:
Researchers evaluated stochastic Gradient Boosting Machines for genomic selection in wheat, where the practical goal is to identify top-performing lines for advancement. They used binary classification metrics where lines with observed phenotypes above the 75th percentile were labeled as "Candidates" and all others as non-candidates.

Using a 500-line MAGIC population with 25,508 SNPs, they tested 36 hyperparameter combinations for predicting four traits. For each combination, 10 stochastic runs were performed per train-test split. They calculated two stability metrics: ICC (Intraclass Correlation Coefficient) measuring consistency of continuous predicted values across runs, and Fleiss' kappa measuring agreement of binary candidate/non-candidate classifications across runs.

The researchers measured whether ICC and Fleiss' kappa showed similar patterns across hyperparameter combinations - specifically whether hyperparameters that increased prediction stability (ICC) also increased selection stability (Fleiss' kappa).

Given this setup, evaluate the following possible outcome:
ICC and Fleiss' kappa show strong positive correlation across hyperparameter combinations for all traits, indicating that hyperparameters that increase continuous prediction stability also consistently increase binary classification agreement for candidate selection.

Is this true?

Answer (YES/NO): YES